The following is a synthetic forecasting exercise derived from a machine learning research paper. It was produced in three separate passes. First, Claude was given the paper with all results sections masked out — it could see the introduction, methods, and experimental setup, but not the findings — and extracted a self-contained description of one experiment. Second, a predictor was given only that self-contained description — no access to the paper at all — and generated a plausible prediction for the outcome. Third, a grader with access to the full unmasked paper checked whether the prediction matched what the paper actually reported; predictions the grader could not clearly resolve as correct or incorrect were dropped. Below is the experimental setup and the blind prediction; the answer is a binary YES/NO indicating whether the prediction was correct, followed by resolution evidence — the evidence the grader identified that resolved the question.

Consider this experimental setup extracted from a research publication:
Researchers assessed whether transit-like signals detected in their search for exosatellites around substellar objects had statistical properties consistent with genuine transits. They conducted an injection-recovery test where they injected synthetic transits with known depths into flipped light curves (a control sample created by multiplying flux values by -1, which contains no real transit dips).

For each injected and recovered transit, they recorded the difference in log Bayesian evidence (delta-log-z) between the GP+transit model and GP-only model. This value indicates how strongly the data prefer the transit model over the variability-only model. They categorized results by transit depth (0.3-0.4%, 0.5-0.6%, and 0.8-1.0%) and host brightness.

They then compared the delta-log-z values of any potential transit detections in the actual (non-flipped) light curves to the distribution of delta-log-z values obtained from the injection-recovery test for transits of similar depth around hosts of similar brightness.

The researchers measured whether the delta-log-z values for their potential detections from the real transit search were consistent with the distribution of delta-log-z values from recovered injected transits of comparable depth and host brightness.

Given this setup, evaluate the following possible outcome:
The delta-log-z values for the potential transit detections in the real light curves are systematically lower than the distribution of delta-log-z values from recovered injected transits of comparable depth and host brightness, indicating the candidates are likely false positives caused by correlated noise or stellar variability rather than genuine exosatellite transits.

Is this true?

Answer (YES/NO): NO